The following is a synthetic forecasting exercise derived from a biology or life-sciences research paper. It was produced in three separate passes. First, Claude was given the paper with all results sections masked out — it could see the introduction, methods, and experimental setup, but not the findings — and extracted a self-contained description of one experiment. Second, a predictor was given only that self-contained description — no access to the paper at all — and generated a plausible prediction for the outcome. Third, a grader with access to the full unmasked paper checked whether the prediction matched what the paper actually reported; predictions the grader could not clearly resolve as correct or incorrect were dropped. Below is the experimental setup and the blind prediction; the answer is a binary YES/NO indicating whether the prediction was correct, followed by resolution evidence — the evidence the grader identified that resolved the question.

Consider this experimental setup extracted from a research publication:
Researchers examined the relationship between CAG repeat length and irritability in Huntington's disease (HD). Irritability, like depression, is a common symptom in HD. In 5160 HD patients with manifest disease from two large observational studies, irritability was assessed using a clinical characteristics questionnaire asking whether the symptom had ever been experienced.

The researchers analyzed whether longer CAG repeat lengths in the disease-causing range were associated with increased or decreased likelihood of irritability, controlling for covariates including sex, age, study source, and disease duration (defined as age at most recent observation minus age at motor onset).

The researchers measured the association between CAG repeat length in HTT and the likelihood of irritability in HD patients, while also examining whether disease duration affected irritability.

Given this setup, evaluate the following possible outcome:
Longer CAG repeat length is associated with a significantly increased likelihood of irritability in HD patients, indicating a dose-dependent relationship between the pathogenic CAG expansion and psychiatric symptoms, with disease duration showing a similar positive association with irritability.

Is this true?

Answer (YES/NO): NO